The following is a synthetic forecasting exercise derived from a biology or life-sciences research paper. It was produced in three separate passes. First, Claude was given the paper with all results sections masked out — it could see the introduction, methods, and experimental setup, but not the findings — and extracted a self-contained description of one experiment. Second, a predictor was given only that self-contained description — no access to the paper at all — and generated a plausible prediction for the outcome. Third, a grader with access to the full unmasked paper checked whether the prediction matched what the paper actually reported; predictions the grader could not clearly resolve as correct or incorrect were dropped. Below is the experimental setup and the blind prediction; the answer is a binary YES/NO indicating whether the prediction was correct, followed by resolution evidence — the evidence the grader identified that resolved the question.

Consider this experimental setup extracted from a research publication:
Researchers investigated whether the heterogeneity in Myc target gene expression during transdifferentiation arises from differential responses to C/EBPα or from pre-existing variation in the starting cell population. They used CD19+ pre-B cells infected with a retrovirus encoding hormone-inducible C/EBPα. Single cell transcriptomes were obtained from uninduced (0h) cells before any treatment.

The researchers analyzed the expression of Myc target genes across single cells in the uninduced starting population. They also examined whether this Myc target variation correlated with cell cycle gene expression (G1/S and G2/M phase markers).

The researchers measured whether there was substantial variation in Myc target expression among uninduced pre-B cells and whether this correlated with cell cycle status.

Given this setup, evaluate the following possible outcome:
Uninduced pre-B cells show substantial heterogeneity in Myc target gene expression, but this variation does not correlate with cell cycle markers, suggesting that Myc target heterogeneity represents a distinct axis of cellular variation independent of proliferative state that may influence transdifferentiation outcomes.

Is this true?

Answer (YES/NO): NO